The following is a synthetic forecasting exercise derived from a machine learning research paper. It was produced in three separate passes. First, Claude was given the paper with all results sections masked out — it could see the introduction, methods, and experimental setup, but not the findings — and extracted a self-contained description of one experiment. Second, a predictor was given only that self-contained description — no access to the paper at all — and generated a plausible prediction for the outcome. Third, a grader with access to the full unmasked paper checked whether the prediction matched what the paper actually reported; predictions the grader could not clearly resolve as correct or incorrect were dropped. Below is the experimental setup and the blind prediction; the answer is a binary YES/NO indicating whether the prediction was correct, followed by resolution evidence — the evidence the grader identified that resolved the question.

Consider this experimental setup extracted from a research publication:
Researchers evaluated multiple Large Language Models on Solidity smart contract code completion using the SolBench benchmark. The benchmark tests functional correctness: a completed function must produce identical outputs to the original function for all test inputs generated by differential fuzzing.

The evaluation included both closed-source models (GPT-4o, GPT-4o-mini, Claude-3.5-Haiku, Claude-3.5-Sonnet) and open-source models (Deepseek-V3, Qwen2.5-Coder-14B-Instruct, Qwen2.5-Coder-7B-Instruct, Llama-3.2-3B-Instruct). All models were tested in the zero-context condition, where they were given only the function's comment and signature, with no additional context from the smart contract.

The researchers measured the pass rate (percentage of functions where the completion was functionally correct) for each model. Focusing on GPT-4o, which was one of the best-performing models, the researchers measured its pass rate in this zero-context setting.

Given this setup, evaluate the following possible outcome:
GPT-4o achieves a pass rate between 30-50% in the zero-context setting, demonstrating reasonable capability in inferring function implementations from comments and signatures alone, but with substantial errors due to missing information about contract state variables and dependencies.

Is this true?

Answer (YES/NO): YES